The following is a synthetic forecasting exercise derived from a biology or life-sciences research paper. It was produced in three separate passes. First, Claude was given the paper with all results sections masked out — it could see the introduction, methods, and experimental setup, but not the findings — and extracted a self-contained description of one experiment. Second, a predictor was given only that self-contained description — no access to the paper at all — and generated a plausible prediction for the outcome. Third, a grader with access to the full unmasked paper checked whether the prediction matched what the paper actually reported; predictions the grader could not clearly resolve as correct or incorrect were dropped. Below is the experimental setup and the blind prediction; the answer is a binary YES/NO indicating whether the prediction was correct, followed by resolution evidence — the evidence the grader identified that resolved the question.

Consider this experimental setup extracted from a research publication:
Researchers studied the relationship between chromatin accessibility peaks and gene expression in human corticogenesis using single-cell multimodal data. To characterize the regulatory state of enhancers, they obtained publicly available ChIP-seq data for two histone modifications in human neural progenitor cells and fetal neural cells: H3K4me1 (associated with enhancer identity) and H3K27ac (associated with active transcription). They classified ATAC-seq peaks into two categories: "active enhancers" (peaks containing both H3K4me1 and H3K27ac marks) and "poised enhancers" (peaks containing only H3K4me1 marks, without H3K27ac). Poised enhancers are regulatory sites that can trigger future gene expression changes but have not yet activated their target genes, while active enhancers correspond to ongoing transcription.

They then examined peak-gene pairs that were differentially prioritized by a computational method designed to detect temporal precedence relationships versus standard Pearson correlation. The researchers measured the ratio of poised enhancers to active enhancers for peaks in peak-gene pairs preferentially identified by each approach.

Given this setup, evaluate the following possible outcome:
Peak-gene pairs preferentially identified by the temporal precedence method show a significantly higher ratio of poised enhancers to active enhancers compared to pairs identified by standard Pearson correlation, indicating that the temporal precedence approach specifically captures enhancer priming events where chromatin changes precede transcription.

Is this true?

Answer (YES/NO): YES